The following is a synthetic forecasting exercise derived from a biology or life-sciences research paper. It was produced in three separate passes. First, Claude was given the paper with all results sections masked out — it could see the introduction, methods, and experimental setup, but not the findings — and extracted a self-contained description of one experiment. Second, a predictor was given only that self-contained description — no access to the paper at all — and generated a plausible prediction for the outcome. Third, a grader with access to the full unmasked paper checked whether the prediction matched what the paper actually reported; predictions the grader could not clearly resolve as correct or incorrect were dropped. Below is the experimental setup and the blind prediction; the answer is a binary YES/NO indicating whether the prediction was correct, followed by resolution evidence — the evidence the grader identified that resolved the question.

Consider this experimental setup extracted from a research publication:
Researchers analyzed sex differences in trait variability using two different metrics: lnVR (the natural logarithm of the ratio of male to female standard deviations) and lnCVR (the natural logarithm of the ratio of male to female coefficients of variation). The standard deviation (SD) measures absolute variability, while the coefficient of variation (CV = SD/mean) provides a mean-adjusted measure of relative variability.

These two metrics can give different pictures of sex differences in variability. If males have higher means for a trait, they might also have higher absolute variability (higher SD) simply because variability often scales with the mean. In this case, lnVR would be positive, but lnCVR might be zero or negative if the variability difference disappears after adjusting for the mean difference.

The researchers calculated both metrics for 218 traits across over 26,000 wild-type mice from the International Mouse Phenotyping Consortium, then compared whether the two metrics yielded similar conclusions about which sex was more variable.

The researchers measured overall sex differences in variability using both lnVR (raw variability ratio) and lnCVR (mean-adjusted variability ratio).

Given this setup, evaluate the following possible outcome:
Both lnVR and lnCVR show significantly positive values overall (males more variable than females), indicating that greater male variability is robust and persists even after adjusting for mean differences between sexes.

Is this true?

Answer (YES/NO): NO